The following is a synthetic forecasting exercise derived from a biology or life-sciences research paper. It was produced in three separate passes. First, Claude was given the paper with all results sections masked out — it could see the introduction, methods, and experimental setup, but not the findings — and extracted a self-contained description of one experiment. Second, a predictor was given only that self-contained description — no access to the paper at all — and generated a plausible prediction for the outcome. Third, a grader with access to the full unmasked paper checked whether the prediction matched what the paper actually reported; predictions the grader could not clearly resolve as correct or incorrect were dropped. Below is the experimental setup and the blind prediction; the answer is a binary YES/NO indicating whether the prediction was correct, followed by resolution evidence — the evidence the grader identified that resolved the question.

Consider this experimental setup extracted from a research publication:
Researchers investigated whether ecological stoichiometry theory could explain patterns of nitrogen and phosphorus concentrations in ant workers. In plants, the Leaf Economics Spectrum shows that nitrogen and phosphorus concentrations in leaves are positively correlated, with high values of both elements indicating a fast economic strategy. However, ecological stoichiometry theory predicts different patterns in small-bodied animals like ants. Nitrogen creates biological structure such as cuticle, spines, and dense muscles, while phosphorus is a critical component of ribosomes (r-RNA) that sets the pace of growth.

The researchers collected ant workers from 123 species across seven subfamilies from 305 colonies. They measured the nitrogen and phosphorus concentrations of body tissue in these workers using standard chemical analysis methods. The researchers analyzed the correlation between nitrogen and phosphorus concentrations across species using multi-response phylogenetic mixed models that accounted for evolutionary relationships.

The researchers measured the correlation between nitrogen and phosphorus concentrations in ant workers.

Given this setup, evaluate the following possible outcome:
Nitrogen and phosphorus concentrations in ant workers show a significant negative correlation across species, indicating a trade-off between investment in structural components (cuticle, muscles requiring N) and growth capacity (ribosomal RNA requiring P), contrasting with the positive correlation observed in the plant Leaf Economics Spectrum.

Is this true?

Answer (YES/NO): YES